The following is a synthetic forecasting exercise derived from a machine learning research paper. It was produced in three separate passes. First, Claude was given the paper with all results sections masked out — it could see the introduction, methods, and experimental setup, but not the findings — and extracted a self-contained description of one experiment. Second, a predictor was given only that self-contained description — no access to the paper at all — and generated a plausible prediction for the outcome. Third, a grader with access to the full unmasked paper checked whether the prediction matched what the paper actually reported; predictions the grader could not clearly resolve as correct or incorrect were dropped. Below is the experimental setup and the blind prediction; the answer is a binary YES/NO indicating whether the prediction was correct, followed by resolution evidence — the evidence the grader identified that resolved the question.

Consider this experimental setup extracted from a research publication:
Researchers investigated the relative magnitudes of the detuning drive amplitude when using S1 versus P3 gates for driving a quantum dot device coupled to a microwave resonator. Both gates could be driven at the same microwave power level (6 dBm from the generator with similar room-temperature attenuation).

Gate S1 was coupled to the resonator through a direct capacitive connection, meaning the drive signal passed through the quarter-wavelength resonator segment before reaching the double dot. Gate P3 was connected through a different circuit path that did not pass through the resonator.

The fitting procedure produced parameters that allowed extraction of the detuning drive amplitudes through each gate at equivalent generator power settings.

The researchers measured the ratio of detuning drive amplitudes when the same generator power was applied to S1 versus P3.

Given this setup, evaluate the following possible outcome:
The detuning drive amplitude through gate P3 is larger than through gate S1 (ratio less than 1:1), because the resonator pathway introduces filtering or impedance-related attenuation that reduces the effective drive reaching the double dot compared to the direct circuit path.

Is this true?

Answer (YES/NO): YES